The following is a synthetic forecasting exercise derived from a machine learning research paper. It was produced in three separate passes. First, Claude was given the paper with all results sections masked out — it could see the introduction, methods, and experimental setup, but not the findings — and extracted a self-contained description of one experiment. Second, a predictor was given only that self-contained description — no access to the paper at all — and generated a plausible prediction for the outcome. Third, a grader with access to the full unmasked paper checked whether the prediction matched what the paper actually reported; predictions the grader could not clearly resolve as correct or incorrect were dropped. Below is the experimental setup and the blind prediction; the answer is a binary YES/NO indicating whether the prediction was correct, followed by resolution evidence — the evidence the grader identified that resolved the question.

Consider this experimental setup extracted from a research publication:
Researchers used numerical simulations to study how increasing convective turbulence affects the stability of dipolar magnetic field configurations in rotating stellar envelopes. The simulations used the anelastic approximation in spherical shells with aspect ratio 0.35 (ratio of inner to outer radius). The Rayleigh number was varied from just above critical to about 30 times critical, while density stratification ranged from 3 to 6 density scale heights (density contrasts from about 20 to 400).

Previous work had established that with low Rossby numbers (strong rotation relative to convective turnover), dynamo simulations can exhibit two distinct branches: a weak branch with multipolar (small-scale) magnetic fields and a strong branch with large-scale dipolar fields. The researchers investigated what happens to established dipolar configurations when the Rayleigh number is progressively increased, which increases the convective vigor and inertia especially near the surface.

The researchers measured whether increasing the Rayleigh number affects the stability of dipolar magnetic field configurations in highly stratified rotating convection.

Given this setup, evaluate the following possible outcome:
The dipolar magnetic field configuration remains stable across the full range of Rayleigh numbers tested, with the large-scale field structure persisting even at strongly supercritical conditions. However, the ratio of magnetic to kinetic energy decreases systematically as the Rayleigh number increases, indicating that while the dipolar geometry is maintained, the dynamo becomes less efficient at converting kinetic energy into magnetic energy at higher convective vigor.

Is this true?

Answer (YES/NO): NO